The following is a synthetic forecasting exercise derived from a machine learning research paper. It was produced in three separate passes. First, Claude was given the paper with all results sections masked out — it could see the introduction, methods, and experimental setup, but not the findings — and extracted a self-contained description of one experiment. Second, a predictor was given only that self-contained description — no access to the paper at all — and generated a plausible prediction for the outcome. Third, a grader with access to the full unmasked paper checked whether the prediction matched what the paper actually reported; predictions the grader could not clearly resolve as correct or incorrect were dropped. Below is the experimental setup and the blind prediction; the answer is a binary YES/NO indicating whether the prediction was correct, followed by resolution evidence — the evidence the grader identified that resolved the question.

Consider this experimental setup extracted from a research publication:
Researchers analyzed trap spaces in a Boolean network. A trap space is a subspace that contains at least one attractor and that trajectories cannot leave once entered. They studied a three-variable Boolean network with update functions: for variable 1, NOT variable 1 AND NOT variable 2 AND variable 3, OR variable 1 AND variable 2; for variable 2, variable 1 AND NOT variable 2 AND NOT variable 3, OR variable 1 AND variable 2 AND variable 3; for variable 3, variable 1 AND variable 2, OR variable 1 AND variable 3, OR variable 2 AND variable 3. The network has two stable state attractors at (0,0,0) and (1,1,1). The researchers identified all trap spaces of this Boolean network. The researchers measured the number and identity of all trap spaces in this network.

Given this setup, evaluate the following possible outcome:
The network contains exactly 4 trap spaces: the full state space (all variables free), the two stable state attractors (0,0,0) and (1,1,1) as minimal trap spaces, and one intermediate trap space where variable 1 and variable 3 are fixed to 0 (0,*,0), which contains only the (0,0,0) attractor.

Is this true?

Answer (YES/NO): YES